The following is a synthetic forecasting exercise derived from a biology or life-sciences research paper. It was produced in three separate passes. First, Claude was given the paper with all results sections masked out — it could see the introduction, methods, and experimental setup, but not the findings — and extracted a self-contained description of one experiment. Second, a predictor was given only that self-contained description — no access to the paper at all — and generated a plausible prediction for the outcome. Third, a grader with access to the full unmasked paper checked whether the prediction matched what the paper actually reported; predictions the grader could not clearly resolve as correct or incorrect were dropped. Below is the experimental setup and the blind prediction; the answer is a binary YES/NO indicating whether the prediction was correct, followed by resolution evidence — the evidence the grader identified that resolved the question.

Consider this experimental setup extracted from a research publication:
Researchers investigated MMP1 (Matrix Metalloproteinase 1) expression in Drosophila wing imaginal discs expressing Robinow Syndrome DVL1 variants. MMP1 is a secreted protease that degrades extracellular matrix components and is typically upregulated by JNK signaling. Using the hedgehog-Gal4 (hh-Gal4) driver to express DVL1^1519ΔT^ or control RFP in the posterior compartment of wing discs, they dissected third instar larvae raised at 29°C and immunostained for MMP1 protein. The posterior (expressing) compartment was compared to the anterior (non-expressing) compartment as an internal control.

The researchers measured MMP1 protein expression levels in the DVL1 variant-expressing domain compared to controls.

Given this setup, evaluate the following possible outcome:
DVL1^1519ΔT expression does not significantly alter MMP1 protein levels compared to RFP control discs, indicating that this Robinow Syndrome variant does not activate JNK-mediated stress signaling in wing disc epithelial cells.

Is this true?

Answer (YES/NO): NO